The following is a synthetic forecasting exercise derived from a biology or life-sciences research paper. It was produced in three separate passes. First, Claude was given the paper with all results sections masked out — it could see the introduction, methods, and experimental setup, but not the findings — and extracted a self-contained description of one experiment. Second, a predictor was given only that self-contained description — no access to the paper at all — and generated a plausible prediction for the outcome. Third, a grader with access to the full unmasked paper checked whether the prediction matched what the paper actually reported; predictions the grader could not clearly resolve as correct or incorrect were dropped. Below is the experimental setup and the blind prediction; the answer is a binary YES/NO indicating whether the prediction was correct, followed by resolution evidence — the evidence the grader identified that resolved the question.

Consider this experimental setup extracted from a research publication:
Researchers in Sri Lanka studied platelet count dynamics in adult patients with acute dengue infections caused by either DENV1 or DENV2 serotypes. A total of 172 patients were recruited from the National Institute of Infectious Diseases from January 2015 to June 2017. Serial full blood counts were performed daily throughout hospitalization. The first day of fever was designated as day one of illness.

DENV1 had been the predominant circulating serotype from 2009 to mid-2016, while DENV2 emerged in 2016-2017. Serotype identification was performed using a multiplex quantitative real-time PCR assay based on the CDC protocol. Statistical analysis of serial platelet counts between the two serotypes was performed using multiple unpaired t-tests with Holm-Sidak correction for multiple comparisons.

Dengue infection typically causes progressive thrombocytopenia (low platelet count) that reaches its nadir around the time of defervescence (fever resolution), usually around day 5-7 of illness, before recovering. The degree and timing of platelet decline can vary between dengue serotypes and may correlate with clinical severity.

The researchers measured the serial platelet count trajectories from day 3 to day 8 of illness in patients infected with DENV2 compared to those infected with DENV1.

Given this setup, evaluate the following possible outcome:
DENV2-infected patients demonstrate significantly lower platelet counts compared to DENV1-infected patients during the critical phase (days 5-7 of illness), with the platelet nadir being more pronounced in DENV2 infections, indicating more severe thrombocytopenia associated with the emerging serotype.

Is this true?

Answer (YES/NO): NO